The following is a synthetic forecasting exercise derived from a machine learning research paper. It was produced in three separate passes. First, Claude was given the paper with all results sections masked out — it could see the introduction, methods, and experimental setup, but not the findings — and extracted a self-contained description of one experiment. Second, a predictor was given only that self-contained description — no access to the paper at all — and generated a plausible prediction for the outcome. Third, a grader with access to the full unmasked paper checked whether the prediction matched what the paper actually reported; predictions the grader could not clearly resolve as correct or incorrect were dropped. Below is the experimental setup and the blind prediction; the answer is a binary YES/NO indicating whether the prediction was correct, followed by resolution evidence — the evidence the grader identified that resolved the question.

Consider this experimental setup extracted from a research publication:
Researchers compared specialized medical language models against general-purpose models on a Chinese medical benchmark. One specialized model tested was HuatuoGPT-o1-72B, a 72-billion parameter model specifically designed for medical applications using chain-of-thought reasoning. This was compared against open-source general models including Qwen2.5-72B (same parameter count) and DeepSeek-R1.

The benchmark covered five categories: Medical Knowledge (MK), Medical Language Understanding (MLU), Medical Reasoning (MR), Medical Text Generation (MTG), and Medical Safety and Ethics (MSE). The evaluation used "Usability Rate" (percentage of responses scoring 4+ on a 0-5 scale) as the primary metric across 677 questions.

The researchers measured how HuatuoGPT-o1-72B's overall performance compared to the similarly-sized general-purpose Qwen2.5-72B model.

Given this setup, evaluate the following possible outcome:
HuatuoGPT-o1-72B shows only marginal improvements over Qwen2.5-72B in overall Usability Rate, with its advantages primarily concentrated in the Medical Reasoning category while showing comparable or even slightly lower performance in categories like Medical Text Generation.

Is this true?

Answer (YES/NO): NO